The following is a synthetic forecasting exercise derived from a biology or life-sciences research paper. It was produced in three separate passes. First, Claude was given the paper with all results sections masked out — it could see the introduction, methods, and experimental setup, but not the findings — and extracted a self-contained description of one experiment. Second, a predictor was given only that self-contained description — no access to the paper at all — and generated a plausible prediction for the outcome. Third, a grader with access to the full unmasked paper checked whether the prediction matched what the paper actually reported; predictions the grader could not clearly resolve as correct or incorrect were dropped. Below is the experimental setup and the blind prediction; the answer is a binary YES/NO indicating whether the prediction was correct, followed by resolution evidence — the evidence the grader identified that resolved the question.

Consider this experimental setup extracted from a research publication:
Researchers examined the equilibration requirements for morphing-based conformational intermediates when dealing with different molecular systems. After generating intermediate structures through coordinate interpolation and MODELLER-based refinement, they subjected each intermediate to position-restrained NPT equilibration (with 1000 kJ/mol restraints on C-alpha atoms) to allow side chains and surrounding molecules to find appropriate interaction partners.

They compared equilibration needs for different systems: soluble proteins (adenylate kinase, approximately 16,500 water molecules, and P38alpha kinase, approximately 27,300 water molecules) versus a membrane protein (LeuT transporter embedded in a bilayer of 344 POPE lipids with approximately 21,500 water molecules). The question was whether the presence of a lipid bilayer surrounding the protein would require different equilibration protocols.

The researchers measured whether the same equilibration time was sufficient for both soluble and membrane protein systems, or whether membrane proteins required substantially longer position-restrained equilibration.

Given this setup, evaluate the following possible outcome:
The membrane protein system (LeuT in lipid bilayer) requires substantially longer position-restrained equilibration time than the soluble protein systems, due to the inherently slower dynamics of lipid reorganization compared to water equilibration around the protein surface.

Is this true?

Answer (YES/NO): YES